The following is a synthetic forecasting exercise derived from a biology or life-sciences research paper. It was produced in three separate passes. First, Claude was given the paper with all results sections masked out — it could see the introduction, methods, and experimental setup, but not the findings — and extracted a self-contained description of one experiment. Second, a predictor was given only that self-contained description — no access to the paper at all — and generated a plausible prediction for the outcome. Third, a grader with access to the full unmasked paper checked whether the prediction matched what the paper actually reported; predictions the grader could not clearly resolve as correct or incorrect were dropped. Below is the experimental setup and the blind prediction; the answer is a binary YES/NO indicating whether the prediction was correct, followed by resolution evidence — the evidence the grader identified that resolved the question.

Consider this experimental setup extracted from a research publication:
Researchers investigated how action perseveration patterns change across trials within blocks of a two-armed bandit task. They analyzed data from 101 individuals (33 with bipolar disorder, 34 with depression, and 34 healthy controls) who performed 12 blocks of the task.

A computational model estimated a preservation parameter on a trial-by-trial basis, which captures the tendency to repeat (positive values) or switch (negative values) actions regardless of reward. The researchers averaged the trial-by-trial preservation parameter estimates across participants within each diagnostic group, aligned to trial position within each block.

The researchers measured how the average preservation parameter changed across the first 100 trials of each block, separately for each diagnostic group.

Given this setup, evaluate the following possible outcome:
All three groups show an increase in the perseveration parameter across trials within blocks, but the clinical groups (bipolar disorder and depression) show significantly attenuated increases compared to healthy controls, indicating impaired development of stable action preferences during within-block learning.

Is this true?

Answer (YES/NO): NO